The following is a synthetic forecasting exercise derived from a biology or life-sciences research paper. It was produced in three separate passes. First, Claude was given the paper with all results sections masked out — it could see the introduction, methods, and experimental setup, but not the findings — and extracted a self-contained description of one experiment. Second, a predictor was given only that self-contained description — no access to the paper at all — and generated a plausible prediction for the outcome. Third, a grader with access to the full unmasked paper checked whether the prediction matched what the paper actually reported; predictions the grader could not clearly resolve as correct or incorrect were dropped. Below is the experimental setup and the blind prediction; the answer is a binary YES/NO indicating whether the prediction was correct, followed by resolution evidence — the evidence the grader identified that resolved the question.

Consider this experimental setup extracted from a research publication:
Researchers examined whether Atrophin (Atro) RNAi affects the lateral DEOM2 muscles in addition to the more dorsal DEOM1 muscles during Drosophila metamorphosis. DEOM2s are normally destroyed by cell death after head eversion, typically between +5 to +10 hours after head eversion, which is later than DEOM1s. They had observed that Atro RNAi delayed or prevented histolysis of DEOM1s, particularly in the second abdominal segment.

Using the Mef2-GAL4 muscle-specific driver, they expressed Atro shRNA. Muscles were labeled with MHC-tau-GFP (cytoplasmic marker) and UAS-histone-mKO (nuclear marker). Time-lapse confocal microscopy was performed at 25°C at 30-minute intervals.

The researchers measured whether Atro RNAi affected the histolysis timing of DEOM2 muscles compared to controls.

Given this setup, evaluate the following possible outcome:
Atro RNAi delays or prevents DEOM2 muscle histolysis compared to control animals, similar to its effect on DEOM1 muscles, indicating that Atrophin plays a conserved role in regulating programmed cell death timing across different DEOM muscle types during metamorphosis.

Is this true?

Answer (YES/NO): NO